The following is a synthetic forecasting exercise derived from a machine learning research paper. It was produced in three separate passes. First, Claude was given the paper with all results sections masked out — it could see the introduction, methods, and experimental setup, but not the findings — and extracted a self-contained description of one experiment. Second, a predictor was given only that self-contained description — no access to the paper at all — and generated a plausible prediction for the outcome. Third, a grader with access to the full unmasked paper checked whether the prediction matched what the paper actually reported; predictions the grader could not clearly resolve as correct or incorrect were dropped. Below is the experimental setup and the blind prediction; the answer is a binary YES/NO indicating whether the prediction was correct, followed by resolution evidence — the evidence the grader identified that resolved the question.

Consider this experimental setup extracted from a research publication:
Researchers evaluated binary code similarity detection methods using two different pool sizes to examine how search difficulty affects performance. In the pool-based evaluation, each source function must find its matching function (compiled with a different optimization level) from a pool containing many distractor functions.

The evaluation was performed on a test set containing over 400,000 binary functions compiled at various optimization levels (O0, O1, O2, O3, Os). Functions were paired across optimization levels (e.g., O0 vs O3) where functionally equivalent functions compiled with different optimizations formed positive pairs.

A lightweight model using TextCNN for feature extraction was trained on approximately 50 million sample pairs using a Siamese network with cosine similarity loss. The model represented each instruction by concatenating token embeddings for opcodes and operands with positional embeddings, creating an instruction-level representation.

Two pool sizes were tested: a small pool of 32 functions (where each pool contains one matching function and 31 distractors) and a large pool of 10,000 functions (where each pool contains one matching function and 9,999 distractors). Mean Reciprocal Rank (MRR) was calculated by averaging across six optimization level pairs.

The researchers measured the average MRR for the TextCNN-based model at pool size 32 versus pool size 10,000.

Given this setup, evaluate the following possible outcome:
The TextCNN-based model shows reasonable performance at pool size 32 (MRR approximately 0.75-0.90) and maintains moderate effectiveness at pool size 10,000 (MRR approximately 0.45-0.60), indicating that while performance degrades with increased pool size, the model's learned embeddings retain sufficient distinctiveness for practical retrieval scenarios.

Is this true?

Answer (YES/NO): NO